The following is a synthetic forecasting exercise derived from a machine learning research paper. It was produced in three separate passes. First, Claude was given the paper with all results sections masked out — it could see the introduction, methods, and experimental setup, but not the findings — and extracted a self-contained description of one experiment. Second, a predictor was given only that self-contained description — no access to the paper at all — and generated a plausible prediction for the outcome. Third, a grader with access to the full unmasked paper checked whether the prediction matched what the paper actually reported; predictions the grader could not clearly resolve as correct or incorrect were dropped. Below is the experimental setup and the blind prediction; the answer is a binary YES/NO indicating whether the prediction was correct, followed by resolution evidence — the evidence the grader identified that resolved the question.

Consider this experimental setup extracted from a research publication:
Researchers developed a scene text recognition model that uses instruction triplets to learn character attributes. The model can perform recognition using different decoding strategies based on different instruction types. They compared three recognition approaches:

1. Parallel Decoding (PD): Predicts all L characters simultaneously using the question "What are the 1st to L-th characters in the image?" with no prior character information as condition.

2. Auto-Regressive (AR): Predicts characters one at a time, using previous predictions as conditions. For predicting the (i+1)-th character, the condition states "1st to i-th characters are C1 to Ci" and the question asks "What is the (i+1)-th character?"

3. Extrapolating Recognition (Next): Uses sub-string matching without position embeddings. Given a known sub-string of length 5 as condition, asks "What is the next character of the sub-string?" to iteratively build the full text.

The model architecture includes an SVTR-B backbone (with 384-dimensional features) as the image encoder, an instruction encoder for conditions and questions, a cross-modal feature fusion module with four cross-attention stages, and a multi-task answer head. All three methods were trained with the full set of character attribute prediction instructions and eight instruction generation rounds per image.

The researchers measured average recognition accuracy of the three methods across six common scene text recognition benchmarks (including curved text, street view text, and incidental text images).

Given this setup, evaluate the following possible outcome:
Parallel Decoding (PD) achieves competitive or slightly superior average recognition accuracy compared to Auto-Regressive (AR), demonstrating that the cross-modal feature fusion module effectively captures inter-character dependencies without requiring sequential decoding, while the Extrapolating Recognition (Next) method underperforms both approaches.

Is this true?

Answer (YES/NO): NO